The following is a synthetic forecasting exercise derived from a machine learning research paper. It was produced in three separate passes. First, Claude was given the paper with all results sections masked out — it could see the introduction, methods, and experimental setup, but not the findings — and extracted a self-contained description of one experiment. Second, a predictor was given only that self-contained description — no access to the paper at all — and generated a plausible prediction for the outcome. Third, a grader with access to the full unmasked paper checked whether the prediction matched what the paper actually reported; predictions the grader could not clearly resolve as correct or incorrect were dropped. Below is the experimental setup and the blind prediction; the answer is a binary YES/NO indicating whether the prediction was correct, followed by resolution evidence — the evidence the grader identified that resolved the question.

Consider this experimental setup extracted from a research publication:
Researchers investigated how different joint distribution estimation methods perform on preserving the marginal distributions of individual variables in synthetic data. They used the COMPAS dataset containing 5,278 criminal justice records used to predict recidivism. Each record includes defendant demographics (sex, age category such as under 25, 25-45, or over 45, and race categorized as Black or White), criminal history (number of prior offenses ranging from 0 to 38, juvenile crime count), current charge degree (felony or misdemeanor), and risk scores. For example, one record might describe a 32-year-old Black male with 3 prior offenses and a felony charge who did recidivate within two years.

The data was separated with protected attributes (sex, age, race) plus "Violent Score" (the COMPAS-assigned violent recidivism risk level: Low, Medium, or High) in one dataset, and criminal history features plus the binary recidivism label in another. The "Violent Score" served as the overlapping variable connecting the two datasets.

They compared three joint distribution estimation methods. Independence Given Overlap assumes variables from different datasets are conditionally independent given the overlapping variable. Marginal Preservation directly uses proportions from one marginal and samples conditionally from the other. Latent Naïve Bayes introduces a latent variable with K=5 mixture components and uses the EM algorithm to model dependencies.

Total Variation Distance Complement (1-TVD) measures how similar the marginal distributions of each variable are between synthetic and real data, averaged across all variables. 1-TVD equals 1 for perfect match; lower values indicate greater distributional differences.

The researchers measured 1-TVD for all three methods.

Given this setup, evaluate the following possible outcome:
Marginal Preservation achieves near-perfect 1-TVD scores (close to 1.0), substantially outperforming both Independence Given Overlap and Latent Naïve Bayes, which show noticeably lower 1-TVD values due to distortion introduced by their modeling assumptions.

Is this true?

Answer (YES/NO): NO